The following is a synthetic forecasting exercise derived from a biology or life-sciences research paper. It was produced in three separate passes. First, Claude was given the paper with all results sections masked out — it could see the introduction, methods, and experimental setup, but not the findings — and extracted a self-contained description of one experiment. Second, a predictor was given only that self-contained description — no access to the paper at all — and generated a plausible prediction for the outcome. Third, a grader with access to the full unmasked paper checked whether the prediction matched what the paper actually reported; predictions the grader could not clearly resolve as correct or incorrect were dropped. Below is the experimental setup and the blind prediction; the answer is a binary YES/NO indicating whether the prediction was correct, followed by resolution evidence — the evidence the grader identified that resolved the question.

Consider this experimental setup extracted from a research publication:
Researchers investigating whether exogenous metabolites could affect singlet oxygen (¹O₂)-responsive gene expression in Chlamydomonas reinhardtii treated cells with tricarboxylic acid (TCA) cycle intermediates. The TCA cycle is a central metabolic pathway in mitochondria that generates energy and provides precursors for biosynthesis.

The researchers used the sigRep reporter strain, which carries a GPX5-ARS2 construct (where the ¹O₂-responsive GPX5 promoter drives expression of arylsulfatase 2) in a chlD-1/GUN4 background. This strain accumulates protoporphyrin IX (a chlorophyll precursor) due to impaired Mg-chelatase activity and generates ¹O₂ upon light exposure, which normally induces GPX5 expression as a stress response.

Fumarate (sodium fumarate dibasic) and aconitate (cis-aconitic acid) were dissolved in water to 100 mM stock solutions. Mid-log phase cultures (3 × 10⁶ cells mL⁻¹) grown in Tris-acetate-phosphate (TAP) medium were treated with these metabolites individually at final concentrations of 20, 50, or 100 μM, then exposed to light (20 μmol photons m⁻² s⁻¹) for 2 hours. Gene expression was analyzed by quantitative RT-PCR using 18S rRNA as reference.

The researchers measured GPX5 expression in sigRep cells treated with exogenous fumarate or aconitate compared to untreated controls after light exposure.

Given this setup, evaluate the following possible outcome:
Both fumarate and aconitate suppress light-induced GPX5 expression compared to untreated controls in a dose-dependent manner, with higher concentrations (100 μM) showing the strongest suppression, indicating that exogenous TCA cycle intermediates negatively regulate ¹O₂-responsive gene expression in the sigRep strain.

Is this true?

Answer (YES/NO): NO